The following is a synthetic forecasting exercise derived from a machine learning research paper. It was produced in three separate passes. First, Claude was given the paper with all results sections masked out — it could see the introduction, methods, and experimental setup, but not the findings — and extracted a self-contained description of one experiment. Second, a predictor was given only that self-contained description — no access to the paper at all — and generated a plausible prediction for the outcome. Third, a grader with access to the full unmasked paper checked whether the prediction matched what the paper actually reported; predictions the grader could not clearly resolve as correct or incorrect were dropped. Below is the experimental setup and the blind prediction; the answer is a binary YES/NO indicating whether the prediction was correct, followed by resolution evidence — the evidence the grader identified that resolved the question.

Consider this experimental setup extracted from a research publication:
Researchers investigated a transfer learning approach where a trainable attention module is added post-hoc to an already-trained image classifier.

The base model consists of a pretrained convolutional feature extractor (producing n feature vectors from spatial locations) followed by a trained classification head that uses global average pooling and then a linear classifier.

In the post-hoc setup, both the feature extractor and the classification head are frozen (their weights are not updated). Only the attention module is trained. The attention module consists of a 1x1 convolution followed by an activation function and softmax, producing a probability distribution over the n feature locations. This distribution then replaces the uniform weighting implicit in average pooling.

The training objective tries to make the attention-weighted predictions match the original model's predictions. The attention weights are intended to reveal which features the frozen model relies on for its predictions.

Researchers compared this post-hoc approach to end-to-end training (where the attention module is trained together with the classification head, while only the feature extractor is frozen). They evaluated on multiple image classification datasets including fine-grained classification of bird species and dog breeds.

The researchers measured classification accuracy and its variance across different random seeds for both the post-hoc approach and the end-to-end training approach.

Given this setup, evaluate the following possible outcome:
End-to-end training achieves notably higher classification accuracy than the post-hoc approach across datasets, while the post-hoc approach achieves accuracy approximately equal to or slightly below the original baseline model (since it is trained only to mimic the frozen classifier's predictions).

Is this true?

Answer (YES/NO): NO